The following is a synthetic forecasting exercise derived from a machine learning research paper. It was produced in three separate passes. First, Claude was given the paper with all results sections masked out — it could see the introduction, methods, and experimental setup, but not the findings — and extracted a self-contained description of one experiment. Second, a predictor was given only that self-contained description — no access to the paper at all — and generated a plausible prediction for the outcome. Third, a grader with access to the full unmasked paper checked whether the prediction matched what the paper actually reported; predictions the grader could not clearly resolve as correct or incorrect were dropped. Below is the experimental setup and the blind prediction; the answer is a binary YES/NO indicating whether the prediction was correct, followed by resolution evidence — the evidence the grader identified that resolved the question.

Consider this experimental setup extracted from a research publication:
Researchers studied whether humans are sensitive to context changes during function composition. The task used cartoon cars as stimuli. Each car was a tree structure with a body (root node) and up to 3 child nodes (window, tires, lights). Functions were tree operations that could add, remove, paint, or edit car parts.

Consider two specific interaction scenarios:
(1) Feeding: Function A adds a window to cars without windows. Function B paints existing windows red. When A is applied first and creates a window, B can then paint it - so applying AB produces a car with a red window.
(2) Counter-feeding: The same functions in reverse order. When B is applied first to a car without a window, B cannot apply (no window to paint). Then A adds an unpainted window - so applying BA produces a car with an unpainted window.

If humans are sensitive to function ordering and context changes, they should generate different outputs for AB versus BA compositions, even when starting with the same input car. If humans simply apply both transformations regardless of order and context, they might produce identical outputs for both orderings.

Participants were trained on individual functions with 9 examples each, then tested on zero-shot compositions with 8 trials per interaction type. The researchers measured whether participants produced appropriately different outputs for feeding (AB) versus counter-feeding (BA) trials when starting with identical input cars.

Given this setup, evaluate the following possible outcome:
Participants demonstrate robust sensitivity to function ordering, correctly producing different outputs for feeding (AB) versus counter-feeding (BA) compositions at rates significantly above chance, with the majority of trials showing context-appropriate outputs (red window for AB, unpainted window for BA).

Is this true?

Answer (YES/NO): YES